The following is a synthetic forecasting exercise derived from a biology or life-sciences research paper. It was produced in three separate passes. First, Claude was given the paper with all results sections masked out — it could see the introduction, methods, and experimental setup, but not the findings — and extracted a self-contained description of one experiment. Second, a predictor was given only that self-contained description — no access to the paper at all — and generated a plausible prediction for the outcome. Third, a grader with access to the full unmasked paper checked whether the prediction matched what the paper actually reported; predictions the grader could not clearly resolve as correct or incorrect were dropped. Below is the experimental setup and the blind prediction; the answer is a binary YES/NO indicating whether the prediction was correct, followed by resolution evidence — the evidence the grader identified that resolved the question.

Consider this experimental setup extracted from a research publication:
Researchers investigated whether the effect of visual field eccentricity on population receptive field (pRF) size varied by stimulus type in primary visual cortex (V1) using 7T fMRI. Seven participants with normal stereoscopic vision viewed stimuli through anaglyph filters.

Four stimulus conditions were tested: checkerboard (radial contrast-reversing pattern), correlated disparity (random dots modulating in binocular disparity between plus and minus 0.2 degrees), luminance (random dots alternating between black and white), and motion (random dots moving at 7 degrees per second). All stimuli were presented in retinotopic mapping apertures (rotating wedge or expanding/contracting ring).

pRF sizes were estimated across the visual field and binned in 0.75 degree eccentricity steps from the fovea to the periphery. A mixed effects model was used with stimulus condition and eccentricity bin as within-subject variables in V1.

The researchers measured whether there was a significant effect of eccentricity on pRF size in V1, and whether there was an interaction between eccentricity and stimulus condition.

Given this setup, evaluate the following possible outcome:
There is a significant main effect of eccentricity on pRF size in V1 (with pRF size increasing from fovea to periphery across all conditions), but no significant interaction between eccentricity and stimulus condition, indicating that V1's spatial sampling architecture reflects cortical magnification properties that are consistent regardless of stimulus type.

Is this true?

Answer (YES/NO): NO